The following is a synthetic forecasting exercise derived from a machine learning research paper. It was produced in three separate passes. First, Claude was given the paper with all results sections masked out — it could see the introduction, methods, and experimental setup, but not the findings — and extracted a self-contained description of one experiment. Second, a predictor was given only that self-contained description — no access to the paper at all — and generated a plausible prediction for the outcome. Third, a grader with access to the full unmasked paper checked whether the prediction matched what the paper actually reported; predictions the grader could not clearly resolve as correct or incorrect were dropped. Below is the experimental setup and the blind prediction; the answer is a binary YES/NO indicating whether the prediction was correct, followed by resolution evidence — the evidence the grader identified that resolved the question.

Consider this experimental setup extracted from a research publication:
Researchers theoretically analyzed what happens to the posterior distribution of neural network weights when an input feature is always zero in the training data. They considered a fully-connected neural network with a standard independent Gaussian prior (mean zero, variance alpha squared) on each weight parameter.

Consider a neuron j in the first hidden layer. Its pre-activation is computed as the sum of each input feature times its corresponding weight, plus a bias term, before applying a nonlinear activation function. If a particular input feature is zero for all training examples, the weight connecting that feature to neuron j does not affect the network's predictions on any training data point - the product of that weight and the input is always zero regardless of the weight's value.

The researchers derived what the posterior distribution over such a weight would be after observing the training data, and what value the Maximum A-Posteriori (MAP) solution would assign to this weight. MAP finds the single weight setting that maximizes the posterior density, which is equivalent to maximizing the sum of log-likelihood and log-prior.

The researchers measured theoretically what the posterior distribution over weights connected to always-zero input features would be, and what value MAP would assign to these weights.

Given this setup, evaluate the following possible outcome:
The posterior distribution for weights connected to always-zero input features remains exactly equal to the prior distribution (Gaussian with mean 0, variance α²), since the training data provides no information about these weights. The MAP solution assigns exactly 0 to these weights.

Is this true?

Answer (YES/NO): YES